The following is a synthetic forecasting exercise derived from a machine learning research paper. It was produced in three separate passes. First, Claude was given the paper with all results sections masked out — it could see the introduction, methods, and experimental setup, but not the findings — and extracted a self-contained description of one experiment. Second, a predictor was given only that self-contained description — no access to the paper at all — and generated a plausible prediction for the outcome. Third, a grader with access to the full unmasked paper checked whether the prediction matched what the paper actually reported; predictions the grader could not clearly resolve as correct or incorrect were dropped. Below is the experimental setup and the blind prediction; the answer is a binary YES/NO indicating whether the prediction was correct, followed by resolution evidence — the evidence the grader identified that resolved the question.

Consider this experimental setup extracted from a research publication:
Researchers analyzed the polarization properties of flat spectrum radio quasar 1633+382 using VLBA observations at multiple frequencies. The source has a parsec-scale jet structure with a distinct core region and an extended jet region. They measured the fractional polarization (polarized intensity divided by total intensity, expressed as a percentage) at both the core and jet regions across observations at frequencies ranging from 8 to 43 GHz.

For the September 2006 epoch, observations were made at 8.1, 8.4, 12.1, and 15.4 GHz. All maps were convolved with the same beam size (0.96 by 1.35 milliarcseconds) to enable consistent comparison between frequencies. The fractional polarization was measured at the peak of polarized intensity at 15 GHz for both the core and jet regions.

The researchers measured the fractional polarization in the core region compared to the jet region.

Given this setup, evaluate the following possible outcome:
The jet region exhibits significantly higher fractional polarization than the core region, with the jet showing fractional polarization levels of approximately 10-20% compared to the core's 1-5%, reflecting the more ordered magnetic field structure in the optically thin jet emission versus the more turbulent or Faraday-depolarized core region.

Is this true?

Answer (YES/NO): YES